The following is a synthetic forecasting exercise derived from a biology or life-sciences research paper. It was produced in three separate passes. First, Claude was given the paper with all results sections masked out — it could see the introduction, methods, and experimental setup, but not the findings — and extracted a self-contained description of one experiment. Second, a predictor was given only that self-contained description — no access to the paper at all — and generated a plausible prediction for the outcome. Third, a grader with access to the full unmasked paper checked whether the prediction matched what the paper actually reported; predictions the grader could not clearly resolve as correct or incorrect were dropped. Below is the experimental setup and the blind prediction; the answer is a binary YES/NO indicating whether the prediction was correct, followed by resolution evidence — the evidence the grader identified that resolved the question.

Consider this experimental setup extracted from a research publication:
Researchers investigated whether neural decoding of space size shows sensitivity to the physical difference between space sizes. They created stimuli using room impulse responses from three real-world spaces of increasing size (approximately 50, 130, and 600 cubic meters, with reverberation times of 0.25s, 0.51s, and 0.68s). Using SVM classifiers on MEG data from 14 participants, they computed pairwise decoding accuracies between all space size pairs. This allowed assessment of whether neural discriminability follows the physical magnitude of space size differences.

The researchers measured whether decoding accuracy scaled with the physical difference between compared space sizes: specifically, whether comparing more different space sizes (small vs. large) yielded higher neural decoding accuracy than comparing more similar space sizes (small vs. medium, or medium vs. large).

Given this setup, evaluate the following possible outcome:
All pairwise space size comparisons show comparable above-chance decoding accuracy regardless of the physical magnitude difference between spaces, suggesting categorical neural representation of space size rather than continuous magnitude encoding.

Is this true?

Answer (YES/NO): NO